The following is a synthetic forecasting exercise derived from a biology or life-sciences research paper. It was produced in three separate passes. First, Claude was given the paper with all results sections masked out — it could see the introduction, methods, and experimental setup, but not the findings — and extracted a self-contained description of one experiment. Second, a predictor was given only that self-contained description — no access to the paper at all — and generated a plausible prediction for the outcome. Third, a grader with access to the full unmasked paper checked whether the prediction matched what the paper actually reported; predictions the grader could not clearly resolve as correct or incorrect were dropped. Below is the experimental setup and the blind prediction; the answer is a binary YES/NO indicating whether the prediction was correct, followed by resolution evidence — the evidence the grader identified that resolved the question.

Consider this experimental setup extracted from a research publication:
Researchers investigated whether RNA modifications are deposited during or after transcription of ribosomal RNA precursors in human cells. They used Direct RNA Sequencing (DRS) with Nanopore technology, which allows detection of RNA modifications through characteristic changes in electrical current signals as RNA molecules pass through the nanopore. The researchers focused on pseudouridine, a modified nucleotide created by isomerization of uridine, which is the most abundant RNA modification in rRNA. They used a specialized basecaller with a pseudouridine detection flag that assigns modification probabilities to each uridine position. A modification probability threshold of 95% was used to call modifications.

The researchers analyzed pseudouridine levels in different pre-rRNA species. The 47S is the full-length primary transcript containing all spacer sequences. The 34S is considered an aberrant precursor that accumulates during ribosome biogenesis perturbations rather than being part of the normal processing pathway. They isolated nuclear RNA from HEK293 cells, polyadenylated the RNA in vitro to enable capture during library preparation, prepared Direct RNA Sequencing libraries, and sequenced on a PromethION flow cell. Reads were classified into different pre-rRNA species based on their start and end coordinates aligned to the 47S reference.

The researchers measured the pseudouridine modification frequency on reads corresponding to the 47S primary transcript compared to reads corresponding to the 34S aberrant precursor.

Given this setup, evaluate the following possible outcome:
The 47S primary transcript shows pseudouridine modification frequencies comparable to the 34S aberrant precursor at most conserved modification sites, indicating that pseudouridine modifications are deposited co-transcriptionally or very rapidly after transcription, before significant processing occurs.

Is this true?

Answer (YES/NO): NO